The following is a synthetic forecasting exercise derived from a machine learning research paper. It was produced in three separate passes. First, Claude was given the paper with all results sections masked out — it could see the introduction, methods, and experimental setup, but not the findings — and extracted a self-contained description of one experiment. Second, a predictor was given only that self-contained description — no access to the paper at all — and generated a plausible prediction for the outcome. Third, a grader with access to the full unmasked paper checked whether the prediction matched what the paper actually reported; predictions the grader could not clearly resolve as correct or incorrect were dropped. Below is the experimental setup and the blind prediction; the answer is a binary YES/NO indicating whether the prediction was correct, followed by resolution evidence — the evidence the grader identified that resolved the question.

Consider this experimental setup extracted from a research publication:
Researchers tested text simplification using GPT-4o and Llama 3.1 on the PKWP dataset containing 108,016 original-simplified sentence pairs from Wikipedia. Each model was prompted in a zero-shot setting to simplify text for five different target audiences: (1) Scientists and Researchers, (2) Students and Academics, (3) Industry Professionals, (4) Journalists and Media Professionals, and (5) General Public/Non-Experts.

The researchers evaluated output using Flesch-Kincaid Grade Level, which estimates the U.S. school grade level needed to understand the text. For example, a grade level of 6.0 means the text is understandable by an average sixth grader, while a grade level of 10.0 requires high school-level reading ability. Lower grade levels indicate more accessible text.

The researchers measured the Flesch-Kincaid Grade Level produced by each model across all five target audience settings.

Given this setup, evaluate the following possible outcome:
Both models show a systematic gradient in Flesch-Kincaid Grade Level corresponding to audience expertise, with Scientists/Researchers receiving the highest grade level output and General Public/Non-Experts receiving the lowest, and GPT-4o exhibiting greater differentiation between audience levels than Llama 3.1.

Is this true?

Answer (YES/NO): NO